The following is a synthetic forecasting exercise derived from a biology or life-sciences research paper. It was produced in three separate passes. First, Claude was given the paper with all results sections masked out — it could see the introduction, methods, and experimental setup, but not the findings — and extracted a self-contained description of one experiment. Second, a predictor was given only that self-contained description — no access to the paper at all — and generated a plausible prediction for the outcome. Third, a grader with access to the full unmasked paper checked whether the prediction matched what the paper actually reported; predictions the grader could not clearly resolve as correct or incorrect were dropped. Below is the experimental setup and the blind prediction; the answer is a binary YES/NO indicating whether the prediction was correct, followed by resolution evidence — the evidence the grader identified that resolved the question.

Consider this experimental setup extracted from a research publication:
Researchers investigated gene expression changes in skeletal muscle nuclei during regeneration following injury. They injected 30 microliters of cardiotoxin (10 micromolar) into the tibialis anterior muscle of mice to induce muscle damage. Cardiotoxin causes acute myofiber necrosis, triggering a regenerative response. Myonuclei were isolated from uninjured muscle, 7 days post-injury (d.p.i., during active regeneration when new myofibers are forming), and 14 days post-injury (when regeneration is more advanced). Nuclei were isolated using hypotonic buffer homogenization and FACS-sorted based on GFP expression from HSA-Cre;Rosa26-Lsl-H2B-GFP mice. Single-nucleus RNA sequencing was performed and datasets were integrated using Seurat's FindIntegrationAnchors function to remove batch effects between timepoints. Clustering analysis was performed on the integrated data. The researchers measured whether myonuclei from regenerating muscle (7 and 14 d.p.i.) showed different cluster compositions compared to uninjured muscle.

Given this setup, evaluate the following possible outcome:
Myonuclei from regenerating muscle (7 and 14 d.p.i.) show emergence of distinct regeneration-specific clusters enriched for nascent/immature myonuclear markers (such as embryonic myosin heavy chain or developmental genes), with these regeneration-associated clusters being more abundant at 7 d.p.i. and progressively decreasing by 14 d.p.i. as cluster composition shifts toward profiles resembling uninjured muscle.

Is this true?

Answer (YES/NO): NO